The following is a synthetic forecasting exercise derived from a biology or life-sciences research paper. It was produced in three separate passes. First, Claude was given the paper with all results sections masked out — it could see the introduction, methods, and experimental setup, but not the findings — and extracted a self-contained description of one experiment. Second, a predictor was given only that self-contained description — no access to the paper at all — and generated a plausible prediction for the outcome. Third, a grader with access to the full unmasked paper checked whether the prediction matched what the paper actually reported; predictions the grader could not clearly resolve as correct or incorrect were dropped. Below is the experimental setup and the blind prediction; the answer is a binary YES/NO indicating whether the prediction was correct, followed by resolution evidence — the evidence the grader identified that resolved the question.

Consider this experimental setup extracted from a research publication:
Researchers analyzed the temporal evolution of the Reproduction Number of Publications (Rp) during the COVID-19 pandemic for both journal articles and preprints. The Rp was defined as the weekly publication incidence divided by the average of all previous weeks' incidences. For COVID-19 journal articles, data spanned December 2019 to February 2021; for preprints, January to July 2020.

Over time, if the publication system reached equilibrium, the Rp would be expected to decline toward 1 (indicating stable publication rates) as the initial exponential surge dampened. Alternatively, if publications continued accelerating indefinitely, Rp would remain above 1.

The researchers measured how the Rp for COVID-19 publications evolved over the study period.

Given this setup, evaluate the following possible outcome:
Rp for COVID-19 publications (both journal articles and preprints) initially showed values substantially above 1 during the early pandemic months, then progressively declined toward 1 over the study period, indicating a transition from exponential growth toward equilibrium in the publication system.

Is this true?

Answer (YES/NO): YES